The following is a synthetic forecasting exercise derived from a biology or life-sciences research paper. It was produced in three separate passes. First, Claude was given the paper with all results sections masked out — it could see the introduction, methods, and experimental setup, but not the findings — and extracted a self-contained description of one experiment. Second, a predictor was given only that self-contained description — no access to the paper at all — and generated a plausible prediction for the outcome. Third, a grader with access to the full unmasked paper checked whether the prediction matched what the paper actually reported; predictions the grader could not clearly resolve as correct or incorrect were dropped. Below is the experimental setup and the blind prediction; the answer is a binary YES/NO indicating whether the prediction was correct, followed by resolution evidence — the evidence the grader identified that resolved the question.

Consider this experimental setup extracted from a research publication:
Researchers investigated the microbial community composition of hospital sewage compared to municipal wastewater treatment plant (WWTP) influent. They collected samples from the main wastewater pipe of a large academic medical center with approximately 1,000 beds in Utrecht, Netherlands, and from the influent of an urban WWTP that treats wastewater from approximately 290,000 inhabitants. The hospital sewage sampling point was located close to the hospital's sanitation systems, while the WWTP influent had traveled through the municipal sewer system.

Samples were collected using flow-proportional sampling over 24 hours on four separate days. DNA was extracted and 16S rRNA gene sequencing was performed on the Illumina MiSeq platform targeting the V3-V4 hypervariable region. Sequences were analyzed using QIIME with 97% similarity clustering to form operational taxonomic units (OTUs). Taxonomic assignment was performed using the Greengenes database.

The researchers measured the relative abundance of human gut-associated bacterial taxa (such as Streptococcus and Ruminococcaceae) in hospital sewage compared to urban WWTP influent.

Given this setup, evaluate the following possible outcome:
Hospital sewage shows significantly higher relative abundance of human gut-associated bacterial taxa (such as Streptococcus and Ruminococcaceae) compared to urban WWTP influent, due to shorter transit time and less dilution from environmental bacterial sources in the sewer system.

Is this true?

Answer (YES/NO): YES